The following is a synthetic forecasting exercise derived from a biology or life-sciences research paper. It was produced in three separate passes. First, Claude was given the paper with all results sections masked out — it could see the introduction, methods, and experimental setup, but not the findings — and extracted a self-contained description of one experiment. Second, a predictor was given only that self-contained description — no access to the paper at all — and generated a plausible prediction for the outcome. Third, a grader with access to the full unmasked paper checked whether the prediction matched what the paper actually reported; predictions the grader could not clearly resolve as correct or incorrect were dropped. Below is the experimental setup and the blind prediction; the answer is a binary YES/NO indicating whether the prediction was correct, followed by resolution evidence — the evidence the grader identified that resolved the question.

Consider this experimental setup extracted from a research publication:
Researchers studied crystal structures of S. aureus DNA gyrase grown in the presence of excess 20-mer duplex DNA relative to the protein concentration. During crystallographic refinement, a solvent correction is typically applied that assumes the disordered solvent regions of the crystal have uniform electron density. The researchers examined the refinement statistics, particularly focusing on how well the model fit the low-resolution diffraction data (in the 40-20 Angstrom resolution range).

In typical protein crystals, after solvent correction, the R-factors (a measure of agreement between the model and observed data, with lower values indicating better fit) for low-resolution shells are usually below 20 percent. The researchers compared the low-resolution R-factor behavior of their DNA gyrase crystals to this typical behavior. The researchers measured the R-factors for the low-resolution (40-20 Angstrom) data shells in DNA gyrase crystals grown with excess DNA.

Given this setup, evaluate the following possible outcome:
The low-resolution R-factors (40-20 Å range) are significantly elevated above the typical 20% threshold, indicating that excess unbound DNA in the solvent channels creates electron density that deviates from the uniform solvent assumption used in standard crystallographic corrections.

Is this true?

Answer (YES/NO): YES